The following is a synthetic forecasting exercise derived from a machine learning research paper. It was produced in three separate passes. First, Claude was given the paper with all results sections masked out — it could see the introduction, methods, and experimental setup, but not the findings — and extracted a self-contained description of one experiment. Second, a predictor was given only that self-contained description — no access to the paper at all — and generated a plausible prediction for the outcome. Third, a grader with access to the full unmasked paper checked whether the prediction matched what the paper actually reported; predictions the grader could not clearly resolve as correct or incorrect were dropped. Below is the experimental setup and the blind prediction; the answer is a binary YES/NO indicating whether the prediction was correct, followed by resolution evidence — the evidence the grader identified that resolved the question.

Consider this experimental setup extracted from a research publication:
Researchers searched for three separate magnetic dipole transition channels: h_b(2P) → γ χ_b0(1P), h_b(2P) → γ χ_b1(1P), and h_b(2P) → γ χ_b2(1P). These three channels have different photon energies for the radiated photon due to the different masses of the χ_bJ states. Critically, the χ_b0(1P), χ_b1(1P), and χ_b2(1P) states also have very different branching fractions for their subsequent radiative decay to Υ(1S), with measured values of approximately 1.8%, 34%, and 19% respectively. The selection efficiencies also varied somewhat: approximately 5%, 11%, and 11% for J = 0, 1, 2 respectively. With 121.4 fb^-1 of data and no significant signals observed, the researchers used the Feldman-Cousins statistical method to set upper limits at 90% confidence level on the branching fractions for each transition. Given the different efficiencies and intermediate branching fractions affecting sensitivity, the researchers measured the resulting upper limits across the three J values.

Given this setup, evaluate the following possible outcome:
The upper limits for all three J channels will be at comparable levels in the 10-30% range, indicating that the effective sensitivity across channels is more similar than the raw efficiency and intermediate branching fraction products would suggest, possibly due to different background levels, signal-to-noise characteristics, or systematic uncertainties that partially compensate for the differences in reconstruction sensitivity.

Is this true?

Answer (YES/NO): NO